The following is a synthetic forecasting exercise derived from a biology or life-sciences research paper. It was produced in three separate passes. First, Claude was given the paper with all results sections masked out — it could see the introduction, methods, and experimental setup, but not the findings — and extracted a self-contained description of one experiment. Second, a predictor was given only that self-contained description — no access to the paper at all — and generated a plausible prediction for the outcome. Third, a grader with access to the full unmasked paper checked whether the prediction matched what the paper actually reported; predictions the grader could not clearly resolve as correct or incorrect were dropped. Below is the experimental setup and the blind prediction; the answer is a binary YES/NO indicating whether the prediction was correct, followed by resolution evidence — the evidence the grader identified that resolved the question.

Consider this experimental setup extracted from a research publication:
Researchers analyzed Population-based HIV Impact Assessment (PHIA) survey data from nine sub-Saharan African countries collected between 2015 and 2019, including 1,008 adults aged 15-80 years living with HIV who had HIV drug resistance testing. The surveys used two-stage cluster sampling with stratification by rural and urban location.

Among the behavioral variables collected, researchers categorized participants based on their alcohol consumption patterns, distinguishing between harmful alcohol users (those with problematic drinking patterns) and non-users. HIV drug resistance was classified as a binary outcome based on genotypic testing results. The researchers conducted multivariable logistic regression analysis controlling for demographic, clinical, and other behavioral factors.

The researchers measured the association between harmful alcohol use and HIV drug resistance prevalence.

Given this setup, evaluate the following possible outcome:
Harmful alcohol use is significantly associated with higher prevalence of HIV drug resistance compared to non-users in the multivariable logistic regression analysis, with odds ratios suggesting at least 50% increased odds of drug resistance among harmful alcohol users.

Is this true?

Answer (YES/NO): NO